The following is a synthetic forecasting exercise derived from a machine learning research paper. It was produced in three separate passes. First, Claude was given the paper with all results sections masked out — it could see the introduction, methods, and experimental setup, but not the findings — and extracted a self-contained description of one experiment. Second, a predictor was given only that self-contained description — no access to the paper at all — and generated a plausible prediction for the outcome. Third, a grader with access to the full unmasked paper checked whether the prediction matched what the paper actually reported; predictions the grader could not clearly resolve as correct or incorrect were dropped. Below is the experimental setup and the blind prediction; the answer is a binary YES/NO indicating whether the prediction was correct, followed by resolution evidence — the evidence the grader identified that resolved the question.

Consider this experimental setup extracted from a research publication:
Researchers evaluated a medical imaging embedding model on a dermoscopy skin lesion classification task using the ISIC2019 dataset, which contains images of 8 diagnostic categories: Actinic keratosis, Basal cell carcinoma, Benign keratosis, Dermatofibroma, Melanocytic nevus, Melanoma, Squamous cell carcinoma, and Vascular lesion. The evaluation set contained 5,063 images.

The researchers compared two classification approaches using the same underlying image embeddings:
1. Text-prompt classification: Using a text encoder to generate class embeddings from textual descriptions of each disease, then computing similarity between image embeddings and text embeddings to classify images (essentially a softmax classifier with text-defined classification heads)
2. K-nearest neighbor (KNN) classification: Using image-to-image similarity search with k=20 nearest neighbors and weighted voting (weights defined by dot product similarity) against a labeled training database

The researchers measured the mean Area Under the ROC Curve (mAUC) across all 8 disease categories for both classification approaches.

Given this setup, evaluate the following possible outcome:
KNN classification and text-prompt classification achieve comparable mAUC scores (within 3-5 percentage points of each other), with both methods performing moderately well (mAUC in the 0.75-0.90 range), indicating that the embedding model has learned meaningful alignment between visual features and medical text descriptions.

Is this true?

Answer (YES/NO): NO